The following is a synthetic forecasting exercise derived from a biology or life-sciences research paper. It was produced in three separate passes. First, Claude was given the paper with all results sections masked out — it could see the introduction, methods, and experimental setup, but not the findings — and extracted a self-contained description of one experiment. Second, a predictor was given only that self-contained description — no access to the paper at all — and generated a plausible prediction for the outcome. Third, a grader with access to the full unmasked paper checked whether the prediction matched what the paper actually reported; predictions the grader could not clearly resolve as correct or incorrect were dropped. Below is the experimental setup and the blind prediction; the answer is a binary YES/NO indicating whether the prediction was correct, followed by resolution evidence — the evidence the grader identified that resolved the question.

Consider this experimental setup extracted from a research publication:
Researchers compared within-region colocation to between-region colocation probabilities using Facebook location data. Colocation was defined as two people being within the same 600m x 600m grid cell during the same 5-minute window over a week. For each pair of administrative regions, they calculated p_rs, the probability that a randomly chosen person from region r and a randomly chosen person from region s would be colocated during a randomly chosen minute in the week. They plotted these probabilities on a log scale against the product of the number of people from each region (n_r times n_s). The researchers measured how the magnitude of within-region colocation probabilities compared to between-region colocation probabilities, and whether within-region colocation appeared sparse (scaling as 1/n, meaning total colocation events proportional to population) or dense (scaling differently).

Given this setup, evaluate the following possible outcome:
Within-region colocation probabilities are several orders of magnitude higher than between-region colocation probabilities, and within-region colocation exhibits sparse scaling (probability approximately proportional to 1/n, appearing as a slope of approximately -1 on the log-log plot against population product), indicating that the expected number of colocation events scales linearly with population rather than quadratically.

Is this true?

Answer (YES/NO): NO